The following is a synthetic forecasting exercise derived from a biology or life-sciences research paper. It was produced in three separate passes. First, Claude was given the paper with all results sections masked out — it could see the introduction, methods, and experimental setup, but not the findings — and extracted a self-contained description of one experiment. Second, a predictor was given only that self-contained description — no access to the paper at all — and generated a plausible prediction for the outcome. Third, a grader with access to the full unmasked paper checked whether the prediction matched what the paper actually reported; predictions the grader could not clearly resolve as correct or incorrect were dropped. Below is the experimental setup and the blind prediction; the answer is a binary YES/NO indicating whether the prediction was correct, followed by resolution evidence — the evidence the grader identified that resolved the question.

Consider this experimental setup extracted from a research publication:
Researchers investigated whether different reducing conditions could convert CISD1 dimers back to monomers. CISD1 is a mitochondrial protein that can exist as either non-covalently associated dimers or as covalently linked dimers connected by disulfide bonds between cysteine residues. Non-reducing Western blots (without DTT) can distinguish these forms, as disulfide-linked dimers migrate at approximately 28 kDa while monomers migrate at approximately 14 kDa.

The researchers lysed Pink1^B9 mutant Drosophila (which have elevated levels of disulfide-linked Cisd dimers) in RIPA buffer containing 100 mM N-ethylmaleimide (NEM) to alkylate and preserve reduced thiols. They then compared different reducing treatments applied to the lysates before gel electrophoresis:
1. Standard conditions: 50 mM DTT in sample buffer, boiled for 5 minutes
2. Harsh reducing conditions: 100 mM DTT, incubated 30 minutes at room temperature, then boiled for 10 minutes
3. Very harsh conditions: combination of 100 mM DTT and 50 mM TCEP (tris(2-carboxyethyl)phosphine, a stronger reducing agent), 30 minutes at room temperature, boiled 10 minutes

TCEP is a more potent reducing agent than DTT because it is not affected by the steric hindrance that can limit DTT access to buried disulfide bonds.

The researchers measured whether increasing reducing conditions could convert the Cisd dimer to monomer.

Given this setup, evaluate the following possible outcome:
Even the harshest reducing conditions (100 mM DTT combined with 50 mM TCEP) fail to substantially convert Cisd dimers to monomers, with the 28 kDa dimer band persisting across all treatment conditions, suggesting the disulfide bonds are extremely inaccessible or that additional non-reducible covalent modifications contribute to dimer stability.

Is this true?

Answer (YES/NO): NO